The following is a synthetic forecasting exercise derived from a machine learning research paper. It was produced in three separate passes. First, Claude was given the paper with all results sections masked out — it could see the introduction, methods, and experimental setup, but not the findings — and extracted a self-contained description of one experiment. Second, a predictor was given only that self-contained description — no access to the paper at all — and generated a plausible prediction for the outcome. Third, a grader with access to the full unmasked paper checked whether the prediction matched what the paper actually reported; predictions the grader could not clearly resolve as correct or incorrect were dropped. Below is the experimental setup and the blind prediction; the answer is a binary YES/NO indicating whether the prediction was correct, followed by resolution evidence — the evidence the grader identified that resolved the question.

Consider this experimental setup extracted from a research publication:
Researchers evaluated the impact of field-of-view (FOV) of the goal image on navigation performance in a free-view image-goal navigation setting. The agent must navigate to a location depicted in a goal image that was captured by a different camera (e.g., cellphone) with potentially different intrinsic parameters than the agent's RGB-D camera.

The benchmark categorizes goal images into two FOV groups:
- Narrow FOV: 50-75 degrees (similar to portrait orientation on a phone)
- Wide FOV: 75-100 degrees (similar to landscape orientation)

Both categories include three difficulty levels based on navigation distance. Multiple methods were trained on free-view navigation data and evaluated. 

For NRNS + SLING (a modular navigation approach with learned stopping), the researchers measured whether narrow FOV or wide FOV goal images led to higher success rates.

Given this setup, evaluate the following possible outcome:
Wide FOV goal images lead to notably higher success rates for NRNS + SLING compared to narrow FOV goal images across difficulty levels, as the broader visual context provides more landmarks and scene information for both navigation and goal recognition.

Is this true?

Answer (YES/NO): YES